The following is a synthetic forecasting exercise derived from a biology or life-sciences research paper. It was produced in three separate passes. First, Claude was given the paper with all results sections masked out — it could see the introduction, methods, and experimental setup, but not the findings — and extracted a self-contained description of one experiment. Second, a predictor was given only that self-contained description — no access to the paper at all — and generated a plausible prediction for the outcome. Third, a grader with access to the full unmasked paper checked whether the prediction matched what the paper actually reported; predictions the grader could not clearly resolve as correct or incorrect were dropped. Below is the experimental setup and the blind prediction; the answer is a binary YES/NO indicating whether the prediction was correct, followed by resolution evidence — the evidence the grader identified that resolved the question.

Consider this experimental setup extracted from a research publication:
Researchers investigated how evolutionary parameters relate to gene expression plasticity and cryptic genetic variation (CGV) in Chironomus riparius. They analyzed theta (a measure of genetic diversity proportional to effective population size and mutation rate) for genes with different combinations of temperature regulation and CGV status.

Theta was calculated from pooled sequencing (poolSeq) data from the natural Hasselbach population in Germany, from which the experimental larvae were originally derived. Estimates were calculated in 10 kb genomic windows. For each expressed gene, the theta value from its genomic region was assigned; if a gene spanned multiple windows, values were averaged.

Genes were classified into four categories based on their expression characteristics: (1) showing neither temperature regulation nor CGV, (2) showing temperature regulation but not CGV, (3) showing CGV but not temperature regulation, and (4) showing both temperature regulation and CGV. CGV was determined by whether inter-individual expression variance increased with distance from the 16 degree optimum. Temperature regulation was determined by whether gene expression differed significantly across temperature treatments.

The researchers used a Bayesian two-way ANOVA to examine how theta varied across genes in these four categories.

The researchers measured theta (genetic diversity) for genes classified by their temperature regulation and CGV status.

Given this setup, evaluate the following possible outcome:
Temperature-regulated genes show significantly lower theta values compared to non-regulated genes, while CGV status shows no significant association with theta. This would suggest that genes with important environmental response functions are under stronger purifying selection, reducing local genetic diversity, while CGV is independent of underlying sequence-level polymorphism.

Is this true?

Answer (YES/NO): NO